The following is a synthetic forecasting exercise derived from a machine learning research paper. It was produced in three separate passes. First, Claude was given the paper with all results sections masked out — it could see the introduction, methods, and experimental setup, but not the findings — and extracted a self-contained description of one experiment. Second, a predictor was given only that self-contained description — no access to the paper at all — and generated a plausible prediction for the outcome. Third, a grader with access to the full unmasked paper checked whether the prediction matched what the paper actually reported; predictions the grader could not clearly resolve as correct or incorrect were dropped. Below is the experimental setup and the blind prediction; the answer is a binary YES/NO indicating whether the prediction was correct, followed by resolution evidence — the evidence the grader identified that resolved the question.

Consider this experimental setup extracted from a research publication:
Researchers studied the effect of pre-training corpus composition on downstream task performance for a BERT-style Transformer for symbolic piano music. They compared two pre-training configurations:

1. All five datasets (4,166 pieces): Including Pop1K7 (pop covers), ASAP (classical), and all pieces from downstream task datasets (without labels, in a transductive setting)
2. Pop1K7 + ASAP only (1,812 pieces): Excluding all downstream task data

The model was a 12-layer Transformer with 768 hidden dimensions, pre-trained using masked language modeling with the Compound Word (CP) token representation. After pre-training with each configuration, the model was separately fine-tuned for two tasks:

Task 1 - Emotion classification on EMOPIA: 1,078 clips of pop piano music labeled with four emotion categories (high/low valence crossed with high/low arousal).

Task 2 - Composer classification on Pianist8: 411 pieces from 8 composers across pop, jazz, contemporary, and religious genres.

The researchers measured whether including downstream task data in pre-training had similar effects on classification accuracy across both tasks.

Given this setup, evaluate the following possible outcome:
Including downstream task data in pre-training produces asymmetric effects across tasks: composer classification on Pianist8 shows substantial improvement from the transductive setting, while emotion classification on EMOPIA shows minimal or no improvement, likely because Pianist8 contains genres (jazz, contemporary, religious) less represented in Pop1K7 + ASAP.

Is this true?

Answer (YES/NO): YES